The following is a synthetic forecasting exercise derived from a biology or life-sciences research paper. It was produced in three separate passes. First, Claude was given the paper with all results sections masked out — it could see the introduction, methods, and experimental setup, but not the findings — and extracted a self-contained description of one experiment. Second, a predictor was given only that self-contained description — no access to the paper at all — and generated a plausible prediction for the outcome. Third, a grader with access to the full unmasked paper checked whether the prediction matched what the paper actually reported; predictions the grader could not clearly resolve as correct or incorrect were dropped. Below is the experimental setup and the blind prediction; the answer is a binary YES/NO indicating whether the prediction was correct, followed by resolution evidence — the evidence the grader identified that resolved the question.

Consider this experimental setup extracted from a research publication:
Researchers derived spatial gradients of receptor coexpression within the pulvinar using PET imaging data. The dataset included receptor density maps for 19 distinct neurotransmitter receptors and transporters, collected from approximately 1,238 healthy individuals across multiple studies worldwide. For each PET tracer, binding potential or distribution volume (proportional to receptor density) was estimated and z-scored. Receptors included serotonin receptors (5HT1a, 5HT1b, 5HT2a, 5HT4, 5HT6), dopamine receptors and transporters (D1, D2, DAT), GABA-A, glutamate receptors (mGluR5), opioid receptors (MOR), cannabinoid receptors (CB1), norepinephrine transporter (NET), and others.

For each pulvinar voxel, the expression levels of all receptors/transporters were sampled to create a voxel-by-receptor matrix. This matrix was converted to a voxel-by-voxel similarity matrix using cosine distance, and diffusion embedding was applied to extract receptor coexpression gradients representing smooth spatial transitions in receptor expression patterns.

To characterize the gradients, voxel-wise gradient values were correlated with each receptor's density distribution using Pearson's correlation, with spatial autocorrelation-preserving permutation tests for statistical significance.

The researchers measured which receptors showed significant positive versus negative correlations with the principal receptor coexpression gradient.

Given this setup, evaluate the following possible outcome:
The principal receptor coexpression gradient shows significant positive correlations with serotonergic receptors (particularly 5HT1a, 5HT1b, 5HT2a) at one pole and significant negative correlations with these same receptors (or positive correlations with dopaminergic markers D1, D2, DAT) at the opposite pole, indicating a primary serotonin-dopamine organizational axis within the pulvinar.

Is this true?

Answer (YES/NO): NO